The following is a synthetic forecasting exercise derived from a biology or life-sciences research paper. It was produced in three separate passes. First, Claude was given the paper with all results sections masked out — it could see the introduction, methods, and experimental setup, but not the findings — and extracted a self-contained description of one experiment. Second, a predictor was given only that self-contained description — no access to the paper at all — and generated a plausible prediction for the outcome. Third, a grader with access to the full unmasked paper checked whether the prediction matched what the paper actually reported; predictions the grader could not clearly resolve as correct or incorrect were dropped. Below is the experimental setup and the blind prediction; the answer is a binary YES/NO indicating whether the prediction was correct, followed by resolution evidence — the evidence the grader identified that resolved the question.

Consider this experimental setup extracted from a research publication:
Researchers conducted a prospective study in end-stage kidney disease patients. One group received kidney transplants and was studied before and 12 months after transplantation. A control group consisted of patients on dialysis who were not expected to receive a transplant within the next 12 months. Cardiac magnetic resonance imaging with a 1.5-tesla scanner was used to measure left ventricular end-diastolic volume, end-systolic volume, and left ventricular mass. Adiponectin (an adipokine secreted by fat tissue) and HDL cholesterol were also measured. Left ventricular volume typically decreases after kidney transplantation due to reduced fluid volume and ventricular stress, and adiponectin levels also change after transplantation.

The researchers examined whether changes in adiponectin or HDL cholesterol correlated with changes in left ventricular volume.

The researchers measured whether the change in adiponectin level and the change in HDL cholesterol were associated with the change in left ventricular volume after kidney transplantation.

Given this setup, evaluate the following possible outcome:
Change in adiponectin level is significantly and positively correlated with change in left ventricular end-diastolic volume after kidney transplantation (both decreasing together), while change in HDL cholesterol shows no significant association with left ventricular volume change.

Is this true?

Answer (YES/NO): NO